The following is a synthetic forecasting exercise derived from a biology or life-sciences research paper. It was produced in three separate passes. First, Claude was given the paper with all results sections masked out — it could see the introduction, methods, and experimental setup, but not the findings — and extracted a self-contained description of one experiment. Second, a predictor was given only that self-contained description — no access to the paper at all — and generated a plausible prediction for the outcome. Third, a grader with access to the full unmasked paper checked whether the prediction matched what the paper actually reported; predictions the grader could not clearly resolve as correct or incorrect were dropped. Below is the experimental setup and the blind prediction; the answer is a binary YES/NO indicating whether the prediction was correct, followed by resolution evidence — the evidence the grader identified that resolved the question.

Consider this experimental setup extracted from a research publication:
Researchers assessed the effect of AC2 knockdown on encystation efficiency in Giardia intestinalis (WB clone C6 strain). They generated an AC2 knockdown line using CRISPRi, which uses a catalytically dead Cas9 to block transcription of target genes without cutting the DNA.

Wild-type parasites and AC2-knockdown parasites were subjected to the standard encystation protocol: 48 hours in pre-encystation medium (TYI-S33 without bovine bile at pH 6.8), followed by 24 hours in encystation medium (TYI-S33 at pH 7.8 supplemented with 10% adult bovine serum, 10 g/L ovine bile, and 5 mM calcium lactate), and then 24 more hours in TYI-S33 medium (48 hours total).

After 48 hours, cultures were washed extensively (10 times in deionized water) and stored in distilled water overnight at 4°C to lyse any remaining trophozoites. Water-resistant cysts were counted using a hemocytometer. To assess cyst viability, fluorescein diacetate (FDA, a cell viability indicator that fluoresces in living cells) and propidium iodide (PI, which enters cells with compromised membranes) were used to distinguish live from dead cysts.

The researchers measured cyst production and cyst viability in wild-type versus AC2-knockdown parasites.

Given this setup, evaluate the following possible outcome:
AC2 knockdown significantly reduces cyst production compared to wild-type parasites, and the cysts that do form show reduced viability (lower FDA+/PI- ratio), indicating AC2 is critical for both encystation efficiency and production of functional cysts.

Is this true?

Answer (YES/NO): NO